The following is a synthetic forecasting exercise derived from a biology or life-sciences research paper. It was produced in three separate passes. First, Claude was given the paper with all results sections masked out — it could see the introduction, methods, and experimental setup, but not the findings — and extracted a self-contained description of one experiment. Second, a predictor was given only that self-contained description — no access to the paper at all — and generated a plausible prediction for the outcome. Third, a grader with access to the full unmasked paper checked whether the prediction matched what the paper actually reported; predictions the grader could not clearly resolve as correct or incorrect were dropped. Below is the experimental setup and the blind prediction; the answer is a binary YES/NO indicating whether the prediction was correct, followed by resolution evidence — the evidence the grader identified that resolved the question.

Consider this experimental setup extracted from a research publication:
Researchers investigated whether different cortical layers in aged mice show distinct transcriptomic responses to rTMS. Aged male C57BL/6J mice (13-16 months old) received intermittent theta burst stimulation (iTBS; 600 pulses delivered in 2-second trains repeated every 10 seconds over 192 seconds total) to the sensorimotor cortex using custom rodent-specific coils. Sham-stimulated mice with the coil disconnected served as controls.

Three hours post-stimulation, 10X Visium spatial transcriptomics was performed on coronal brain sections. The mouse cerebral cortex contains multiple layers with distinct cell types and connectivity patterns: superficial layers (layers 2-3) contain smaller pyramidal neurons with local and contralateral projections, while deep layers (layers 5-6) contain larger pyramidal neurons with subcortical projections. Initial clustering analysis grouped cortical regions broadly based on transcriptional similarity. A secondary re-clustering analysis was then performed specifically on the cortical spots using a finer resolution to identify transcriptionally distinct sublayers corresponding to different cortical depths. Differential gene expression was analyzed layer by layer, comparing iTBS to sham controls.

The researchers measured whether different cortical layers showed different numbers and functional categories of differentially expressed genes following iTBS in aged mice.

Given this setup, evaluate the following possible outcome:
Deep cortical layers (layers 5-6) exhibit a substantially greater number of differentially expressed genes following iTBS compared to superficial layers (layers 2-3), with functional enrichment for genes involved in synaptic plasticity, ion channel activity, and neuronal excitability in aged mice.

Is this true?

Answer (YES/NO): NO